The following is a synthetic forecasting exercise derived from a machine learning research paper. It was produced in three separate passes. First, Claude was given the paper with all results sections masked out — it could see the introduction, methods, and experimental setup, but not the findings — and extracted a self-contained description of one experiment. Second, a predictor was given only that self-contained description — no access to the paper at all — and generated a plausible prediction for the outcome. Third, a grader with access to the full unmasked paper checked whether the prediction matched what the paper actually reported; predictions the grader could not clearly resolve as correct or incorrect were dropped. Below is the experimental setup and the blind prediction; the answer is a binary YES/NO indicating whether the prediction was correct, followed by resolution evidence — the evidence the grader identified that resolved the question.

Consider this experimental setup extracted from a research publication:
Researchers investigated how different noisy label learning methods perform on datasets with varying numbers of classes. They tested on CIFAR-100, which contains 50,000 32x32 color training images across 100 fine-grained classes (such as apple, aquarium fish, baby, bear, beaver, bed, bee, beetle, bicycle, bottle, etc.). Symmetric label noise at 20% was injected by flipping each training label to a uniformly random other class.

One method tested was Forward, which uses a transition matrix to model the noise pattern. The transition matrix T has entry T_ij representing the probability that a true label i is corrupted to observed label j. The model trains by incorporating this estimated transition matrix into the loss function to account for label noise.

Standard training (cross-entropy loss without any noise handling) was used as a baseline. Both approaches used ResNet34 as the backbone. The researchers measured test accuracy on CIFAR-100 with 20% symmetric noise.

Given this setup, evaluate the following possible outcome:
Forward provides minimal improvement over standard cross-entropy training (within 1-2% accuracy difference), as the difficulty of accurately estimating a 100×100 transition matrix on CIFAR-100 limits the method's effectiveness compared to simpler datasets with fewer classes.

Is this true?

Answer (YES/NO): NO